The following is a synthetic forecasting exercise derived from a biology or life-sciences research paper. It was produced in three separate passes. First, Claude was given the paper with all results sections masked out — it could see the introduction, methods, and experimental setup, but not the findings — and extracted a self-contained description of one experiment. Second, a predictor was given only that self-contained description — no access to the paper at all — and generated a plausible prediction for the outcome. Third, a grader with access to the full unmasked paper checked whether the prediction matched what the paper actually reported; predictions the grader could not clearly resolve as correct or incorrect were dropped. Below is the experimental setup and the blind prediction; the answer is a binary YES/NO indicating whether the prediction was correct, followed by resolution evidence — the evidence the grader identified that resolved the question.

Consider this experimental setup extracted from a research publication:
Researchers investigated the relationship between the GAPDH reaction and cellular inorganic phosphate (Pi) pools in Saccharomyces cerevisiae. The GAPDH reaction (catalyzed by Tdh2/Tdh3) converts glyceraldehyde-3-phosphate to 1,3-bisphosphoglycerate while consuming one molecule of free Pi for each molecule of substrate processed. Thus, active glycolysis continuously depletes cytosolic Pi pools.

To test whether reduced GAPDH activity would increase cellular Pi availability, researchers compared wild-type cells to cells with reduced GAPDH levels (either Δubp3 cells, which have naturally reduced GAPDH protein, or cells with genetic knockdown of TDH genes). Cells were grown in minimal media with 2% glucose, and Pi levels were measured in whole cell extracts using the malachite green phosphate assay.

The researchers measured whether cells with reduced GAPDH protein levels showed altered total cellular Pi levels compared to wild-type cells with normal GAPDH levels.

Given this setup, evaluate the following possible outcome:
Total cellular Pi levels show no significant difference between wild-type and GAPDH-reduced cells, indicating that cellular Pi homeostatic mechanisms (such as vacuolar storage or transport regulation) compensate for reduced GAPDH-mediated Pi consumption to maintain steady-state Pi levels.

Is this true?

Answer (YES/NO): NO